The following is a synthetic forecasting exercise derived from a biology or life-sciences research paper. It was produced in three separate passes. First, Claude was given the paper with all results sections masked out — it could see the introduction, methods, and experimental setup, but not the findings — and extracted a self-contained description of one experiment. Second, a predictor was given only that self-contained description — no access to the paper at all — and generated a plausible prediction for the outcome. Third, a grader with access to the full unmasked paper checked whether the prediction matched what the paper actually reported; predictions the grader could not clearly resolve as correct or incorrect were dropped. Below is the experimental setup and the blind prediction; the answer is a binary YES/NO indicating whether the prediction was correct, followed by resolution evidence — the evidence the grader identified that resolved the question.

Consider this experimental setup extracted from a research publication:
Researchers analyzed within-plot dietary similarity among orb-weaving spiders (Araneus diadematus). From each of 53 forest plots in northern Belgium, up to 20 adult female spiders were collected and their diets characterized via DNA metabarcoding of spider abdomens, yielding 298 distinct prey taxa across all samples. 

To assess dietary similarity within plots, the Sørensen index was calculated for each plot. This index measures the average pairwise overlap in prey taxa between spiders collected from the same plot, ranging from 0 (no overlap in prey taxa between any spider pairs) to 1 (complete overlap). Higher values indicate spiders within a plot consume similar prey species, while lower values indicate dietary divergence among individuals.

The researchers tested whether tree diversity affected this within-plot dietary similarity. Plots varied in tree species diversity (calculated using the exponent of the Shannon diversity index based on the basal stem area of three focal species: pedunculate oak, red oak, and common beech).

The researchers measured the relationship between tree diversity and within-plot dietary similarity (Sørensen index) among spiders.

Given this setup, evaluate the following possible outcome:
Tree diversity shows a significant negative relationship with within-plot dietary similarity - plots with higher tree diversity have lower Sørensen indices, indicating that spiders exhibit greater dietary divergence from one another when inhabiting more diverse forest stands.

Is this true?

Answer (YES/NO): NO